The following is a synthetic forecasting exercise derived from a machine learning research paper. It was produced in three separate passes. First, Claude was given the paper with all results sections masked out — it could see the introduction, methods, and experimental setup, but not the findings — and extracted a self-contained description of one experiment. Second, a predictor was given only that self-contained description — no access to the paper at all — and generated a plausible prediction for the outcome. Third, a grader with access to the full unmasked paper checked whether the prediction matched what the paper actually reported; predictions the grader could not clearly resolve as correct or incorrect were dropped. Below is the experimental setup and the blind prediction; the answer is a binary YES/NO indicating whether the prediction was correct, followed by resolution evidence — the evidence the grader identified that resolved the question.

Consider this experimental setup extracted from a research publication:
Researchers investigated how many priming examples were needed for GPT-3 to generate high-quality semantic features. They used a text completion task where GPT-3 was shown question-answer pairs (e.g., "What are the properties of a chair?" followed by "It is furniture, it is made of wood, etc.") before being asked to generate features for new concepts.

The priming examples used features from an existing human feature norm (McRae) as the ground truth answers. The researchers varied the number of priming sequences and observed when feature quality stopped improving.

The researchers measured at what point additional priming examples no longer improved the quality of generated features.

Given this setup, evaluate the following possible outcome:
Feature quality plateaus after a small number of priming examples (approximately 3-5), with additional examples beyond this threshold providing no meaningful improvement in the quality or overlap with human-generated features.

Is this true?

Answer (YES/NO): YES